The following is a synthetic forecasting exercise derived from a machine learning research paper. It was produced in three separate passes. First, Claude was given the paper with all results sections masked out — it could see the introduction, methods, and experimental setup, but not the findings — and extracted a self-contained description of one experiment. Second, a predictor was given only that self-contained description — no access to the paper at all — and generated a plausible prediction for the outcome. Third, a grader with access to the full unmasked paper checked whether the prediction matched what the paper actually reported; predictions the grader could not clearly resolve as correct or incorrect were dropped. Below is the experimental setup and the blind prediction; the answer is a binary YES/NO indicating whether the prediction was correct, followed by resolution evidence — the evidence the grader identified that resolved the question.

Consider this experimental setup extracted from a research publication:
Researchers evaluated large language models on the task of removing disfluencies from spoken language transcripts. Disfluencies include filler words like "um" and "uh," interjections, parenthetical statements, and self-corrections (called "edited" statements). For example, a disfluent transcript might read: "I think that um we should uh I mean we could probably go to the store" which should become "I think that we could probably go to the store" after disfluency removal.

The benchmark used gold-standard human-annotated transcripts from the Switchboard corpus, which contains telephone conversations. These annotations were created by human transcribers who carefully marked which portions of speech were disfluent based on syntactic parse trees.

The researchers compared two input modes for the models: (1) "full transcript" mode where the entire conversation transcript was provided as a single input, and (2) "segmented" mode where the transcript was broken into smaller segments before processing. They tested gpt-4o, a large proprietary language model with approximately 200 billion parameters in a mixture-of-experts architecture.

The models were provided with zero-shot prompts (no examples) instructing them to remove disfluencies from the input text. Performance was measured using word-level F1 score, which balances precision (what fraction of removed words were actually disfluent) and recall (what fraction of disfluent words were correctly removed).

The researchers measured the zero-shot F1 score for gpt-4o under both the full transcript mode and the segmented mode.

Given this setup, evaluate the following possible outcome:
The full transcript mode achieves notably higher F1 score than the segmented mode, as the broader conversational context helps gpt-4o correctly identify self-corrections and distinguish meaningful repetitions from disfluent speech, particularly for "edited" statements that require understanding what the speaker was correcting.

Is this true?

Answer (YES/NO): NO